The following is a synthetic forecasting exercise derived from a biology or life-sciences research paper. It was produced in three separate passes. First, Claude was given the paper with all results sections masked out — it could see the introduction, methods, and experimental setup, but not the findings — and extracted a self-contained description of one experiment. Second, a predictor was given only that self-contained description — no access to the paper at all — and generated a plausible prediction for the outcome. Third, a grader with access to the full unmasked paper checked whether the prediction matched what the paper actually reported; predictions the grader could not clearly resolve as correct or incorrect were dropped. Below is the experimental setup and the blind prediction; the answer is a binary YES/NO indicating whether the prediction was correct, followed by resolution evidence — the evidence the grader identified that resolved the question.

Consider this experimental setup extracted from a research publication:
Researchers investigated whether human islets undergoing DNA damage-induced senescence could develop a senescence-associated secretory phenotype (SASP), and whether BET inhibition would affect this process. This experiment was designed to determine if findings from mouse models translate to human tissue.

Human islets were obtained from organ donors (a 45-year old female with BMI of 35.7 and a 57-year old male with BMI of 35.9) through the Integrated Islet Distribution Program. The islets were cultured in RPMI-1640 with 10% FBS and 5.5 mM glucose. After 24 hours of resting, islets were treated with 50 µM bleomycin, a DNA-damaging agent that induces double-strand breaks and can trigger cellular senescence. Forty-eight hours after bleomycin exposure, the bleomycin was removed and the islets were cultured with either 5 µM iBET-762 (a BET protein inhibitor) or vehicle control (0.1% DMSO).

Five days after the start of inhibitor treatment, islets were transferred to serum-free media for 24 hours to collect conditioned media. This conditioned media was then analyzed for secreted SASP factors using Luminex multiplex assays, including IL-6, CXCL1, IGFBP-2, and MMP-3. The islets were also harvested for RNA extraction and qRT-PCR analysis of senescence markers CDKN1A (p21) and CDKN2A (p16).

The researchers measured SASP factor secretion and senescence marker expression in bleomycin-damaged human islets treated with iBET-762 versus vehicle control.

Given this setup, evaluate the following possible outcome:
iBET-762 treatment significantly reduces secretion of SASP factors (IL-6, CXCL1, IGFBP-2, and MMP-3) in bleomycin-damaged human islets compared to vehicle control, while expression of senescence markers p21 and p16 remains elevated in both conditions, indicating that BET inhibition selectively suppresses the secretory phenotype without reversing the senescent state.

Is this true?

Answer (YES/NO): NO